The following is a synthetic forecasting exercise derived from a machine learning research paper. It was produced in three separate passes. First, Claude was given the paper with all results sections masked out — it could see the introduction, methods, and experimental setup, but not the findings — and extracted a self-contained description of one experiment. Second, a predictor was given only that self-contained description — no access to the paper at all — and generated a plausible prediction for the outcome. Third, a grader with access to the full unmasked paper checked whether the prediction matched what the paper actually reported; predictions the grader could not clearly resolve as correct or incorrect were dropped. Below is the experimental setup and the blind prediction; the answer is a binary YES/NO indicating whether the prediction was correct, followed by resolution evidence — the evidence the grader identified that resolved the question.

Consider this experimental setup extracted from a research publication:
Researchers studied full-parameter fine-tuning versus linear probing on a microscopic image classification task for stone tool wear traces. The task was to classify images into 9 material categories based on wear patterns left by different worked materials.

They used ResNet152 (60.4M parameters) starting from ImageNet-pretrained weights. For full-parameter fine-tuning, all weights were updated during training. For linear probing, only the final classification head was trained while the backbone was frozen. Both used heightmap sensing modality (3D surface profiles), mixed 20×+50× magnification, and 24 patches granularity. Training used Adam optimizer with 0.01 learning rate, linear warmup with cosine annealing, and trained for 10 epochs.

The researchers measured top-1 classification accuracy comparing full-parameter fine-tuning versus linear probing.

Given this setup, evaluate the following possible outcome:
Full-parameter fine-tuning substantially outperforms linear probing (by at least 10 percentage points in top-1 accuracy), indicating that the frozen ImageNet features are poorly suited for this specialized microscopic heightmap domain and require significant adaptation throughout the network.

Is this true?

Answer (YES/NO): NO